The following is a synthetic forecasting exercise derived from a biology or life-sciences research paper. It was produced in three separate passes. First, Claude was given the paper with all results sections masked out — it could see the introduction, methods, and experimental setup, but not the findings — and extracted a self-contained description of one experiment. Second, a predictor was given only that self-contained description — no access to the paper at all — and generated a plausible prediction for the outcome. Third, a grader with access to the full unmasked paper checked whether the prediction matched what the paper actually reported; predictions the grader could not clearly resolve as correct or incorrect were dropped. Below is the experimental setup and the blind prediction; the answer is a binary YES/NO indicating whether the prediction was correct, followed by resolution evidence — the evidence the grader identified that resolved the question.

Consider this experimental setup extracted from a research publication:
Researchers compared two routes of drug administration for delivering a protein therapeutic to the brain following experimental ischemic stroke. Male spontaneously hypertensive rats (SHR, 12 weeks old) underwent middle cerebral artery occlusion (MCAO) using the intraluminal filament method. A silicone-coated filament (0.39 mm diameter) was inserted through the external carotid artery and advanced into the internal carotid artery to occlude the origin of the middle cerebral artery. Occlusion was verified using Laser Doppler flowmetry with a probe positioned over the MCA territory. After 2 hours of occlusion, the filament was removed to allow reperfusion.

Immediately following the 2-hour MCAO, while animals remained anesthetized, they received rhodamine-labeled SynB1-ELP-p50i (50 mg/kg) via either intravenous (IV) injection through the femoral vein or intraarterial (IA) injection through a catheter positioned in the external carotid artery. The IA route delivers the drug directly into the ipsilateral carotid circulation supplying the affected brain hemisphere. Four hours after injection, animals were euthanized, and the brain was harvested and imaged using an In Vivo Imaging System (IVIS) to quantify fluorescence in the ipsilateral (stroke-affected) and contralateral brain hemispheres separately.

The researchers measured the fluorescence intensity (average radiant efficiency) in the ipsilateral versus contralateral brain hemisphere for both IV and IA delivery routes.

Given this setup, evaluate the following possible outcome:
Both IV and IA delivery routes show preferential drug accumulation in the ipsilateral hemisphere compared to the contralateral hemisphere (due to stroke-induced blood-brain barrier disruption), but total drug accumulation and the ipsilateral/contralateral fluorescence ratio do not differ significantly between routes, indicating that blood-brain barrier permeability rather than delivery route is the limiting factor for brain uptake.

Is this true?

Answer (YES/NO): YES